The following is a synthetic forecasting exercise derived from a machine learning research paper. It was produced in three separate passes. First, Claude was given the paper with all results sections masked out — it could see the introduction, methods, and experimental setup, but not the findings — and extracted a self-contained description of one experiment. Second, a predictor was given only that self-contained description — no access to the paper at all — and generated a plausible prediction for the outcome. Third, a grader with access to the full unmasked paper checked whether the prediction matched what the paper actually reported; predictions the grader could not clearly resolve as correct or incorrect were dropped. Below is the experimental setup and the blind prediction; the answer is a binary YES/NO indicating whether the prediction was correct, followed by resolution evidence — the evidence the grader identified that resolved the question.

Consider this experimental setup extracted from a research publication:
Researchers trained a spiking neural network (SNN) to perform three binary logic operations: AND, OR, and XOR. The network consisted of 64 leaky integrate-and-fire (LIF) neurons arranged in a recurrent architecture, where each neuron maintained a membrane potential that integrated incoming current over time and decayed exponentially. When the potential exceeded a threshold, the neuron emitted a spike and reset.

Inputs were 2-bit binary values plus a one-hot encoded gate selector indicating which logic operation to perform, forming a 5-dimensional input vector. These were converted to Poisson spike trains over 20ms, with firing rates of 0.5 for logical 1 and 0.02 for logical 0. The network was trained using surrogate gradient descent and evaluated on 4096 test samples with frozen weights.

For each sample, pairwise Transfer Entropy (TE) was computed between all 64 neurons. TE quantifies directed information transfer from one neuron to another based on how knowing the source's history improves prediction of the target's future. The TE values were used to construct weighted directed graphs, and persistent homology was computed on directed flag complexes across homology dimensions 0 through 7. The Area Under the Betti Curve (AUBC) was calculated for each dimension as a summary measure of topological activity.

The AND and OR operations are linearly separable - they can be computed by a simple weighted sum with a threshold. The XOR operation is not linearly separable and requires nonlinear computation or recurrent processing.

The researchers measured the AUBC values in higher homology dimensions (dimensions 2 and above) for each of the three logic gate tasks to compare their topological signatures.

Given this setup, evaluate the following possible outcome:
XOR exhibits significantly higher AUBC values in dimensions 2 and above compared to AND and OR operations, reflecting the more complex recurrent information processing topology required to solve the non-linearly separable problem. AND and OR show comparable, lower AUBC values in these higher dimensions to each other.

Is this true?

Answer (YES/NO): YES